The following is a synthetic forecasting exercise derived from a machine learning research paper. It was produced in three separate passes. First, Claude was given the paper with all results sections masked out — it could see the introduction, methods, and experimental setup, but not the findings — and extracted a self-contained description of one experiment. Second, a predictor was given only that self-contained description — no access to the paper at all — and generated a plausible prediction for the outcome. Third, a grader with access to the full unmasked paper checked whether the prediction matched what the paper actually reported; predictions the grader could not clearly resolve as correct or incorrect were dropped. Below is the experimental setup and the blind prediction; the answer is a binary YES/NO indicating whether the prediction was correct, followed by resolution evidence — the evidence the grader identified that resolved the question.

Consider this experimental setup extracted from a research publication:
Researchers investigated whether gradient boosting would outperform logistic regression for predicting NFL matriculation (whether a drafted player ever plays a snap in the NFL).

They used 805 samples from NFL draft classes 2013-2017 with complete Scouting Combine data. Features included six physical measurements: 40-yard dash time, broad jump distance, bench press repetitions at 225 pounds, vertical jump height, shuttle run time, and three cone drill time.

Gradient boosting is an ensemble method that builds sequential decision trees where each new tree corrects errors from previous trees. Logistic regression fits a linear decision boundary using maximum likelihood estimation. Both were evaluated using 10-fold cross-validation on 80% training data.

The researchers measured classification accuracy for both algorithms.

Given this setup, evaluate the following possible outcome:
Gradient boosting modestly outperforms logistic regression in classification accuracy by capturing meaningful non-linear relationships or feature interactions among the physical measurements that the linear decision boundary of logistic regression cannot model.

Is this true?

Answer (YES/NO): YES